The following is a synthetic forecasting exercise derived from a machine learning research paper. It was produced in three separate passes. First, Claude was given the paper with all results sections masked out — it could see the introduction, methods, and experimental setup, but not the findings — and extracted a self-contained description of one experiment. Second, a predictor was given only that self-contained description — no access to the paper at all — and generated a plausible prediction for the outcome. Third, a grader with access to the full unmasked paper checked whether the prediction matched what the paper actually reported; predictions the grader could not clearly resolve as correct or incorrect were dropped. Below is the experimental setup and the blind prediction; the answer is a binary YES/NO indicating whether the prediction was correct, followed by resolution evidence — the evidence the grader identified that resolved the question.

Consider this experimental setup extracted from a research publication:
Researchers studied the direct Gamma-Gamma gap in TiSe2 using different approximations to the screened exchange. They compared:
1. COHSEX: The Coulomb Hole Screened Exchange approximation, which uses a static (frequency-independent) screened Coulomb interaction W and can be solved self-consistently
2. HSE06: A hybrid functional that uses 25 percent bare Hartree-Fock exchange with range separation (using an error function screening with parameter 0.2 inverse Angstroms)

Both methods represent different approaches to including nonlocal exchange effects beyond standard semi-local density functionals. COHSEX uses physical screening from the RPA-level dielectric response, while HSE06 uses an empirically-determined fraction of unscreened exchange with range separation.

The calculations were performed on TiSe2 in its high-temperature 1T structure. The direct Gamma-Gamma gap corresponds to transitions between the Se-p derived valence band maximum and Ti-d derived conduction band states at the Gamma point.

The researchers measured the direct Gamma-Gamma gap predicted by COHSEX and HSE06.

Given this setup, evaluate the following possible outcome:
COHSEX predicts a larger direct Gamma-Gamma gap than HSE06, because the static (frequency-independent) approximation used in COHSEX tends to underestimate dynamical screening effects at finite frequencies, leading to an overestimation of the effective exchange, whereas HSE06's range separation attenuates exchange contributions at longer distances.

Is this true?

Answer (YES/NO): YES